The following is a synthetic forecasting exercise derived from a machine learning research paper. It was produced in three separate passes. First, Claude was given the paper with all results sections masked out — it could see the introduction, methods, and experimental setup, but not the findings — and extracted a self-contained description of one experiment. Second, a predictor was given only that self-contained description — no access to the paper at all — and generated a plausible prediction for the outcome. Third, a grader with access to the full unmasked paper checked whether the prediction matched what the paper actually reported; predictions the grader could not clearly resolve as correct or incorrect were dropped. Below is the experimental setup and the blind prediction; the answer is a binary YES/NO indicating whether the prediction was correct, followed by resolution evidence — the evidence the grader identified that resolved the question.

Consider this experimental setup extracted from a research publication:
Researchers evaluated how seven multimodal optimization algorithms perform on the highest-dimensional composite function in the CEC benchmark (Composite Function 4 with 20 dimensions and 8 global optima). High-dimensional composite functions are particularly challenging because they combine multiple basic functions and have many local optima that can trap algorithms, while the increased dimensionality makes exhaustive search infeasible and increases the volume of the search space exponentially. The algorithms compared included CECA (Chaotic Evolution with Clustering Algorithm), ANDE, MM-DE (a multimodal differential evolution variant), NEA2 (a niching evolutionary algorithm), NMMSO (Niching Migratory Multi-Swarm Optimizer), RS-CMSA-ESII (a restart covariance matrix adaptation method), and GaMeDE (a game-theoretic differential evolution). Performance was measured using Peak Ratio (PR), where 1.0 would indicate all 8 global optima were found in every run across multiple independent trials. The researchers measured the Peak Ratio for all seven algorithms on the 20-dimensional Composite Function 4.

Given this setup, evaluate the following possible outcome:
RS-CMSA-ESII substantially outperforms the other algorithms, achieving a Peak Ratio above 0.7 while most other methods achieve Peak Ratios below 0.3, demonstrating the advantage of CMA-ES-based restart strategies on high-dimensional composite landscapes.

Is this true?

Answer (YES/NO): NO